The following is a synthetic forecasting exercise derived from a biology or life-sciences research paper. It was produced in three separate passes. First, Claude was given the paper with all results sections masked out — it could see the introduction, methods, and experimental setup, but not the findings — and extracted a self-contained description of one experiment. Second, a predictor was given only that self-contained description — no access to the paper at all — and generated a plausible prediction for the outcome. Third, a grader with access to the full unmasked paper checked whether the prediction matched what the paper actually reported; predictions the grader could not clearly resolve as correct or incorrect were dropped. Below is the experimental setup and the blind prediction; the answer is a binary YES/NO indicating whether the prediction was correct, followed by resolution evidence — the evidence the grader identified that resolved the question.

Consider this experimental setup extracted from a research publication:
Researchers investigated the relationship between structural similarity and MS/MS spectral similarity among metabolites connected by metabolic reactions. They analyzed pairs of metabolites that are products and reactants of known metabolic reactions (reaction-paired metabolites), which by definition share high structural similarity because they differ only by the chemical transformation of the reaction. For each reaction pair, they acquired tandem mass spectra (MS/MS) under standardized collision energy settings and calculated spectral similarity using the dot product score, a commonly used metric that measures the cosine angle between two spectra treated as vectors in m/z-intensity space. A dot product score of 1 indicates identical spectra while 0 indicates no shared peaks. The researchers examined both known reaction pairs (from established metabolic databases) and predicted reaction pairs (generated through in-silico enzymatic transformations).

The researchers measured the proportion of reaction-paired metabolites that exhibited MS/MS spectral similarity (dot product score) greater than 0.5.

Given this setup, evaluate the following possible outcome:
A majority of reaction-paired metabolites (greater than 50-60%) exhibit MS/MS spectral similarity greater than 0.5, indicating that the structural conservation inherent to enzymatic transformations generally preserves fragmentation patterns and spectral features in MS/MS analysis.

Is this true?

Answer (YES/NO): YES